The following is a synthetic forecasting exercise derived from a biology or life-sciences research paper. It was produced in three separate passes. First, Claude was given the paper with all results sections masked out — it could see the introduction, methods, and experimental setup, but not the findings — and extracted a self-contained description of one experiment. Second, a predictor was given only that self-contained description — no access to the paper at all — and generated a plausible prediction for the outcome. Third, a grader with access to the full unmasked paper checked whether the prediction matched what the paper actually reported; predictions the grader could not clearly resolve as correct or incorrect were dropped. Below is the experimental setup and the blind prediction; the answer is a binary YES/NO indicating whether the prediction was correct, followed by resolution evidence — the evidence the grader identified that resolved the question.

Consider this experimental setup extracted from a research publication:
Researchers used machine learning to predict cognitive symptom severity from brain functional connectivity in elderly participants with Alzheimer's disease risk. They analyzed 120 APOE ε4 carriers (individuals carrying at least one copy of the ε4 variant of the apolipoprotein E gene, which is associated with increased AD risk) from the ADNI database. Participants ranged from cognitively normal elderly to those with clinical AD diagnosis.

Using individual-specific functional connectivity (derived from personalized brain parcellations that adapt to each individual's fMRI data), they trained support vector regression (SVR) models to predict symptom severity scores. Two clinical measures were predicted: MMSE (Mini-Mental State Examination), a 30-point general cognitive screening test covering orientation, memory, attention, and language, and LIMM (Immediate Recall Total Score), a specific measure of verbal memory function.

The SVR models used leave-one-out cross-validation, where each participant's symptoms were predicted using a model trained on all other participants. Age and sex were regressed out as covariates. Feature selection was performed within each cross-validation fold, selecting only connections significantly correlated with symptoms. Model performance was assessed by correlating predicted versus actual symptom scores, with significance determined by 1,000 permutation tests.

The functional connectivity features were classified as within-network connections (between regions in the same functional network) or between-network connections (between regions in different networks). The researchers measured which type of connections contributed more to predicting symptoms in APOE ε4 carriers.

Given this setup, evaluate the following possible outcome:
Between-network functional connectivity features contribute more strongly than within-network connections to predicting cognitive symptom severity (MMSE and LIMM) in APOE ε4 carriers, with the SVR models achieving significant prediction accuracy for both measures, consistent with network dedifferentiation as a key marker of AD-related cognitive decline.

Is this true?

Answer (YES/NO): YES